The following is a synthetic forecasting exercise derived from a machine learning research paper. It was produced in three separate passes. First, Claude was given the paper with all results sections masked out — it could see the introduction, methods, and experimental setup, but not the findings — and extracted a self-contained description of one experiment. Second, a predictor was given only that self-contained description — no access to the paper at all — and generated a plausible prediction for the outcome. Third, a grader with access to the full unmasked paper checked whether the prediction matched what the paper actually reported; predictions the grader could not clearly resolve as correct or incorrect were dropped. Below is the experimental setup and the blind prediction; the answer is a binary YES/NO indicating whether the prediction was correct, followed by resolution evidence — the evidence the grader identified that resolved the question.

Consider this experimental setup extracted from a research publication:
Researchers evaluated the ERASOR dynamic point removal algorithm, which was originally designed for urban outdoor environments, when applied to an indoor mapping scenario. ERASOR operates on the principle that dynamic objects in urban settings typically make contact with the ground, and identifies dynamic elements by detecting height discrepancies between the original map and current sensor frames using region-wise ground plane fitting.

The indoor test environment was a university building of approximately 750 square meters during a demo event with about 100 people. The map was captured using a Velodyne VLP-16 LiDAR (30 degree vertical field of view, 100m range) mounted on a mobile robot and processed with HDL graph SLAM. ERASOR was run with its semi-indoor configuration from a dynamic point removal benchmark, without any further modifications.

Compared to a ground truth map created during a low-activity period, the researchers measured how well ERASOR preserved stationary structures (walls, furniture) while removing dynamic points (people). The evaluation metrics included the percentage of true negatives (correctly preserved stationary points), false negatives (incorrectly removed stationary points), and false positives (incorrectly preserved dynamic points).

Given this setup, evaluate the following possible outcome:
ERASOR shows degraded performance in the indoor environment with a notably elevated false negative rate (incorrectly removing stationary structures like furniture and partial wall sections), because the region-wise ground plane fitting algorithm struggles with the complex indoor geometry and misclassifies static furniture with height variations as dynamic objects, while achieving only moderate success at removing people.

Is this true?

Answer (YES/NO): NO